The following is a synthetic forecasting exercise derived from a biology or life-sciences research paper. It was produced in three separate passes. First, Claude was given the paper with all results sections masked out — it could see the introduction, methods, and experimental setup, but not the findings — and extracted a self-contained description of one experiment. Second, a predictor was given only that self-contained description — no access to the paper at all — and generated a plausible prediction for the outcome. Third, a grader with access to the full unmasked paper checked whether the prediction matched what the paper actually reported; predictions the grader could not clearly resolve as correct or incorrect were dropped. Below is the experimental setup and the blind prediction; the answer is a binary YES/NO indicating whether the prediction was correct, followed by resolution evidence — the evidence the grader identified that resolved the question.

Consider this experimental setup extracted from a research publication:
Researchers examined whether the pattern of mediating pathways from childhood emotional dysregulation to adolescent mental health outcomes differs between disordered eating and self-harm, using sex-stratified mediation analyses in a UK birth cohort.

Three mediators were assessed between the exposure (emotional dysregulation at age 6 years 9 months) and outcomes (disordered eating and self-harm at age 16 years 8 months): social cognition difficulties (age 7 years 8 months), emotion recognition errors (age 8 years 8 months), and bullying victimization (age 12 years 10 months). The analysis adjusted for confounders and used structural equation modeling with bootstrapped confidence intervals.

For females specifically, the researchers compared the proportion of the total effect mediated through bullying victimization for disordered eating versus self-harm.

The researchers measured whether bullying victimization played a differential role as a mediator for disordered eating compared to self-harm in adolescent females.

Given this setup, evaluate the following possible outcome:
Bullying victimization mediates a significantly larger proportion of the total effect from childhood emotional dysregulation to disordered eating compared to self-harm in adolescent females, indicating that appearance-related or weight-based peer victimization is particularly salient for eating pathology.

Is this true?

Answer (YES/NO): NO